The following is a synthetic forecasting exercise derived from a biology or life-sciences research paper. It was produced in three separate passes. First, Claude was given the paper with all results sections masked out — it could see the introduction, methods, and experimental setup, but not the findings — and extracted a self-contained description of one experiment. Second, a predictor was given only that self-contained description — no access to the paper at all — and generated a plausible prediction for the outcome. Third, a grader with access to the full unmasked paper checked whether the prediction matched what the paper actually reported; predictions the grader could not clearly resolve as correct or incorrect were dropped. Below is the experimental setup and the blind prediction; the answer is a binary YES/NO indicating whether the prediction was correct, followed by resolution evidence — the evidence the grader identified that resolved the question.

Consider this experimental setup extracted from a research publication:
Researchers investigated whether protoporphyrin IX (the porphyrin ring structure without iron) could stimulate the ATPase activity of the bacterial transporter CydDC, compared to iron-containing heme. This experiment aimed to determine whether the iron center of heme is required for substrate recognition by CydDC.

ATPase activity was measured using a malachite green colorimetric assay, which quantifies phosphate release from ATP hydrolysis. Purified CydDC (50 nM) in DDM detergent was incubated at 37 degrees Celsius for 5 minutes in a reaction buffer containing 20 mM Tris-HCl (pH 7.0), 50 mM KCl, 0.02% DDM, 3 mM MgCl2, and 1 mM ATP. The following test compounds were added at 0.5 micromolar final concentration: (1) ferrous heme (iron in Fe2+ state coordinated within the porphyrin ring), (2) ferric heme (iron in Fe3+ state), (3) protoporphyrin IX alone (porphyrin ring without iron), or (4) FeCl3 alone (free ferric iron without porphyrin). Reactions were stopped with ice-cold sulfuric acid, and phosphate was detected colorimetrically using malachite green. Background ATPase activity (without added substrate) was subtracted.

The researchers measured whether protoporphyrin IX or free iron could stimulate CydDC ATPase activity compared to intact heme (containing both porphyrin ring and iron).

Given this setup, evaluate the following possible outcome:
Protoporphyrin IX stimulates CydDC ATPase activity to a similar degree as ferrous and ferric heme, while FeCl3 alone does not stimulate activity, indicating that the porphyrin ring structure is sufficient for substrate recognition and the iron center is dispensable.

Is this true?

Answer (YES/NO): NO